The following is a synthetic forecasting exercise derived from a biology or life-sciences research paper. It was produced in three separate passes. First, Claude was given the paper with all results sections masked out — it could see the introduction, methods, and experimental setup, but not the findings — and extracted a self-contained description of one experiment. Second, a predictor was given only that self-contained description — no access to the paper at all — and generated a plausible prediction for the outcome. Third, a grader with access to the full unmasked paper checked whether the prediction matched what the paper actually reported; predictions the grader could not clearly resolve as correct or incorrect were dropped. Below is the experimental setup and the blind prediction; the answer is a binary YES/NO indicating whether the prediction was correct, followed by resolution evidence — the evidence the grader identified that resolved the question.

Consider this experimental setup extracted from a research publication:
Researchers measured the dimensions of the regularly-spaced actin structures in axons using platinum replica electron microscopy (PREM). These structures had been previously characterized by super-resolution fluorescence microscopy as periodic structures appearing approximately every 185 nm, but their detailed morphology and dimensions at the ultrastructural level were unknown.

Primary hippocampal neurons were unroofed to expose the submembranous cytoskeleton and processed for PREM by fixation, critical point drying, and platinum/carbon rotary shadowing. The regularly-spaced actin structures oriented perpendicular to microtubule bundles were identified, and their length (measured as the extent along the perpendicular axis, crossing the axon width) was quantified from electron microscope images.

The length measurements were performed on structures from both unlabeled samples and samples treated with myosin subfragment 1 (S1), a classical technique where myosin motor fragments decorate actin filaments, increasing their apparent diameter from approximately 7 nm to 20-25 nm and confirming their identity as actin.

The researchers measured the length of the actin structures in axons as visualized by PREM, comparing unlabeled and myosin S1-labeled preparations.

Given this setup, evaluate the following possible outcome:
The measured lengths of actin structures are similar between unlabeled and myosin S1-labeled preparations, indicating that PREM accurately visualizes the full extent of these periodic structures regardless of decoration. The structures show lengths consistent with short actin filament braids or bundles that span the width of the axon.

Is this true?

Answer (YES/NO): NO